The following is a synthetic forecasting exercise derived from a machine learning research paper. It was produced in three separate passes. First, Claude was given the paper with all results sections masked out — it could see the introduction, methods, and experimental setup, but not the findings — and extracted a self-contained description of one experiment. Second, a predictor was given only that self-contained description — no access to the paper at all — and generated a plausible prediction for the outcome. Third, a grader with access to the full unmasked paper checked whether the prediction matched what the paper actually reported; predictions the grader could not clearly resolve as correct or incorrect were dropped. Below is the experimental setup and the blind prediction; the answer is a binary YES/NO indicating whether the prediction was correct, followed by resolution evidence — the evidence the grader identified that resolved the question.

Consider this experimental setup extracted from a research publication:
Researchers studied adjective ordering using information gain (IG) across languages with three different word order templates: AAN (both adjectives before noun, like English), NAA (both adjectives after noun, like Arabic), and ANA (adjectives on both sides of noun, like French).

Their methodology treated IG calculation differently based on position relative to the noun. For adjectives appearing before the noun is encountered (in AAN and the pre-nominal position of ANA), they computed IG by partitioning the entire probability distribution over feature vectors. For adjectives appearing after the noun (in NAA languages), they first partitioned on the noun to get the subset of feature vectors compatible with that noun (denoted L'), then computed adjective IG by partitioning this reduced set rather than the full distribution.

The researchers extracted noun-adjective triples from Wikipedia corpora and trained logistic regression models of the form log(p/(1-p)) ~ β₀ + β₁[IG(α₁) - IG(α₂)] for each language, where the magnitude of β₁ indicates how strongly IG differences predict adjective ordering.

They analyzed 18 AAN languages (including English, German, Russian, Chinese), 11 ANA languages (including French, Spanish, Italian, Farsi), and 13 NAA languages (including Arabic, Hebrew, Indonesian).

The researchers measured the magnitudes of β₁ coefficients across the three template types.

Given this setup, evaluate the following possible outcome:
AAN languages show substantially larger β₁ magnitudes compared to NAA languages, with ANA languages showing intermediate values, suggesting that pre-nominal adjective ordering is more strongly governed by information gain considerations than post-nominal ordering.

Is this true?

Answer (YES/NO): NO